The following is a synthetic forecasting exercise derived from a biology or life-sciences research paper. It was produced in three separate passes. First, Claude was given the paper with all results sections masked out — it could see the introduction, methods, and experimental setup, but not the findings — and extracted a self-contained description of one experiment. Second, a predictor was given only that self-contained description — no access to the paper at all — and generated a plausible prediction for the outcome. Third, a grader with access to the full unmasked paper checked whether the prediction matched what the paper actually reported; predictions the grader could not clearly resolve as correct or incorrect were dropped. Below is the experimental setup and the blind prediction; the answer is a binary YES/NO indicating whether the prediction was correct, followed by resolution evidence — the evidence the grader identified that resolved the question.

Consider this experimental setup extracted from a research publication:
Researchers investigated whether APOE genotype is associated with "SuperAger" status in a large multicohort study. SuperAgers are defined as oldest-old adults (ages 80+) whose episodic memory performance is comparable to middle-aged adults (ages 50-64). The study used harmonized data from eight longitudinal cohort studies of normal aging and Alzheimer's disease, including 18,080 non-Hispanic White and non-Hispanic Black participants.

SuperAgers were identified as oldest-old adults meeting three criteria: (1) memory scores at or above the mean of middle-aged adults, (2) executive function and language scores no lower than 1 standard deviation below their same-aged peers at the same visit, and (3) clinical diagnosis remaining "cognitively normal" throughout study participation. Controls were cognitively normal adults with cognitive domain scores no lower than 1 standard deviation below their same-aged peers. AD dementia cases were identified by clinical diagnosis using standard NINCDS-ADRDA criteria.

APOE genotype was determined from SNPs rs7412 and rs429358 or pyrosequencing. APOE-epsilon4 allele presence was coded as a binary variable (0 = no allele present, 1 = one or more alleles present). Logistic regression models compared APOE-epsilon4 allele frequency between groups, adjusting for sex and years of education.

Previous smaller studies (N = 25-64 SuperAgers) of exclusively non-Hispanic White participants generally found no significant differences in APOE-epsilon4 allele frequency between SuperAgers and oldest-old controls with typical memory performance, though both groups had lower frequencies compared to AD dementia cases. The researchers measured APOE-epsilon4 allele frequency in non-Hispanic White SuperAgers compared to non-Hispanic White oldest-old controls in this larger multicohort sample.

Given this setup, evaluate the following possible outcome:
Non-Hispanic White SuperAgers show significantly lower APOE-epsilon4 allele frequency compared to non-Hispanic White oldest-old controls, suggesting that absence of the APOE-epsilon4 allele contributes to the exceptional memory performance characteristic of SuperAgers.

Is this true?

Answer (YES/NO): YES